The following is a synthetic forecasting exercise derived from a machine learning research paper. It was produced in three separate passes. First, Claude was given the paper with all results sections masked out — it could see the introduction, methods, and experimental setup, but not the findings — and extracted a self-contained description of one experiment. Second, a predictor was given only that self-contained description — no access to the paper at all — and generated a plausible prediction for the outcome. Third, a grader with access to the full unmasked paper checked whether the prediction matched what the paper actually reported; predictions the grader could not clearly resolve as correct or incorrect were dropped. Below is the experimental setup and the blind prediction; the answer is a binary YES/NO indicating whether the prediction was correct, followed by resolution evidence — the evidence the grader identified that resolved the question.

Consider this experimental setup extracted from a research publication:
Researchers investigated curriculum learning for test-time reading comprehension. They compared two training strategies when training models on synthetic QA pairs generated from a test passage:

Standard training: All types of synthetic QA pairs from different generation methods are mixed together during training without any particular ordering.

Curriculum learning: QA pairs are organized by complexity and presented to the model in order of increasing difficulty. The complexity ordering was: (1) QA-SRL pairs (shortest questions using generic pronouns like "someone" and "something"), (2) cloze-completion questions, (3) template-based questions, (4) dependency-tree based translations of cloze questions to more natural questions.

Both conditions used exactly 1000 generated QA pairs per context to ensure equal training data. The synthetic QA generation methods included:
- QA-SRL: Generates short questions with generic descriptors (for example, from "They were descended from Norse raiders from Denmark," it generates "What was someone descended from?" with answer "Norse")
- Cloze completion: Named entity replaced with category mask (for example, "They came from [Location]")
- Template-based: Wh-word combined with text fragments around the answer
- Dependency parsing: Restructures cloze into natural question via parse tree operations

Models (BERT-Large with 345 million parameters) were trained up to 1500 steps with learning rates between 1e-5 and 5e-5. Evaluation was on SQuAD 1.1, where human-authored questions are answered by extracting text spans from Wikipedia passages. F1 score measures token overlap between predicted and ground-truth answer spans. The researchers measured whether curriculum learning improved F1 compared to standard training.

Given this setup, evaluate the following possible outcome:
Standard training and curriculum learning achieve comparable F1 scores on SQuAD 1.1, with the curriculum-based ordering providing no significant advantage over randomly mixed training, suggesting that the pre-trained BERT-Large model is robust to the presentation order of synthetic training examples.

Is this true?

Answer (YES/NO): NO